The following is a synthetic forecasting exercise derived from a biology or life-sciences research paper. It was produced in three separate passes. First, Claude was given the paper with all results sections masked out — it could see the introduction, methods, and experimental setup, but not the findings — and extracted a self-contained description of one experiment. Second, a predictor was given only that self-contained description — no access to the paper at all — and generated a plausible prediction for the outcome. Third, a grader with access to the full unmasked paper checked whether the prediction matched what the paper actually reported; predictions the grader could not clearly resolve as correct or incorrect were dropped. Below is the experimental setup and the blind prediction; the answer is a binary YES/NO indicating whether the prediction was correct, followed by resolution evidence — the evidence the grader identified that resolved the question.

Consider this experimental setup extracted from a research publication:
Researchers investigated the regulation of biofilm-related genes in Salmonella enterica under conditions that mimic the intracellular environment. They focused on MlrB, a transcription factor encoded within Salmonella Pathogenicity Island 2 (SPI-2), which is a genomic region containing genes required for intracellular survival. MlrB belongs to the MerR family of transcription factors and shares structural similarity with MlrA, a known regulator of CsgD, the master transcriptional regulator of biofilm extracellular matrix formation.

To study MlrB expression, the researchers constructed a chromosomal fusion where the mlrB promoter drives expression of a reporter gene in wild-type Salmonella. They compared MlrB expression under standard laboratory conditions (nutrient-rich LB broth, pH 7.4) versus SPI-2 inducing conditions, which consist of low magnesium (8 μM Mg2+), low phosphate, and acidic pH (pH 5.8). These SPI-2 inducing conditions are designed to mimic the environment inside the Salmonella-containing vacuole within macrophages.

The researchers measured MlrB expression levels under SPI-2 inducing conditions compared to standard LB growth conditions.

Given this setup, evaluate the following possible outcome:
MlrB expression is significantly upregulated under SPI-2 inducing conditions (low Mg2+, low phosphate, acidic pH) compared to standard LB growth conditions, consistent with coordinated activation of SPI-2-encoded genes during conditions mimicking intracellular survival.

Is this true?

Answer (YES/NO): YES